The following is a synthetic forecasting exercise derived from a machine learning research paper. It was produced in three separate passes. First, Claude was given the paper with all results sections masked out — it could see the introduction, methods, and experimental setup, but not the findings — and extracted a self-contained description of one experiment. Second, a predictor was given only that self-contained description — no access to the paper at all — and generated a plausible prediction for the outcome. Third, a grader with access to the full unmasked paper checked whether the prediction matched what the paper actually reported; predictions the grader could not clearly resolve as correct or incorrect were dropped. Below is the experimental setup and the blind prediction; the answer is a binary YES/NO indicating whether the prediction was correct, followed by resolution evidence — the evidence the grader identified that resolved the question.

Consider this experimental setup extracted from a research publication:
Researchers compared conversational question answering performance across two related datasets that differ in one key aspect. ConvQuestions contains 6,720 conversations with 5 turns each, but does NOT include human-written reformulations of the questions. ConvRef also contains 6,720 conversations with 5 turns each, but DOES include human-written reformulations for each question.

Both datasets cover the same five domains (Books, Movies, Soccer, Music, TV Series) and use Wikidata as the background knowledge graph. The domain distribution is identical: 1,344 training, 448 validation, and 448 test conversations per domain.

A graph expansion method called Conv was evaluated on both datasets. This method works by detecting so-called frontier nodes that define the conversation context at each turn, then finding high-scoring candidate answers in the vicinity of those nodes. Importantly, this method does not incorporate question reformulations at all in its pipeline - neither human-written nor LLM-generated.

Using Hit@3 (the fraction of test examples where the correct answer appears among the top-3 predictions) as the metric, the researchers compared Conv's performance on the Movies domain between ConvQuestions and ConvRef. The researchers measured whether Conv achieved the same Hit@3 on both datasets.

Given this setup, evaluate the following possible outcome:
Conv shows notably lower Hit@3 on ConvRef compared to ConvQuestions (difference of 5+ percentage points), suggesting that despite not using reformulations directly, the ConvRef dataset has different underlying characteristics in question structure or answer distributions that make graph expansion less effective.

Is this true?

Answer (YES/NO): NO